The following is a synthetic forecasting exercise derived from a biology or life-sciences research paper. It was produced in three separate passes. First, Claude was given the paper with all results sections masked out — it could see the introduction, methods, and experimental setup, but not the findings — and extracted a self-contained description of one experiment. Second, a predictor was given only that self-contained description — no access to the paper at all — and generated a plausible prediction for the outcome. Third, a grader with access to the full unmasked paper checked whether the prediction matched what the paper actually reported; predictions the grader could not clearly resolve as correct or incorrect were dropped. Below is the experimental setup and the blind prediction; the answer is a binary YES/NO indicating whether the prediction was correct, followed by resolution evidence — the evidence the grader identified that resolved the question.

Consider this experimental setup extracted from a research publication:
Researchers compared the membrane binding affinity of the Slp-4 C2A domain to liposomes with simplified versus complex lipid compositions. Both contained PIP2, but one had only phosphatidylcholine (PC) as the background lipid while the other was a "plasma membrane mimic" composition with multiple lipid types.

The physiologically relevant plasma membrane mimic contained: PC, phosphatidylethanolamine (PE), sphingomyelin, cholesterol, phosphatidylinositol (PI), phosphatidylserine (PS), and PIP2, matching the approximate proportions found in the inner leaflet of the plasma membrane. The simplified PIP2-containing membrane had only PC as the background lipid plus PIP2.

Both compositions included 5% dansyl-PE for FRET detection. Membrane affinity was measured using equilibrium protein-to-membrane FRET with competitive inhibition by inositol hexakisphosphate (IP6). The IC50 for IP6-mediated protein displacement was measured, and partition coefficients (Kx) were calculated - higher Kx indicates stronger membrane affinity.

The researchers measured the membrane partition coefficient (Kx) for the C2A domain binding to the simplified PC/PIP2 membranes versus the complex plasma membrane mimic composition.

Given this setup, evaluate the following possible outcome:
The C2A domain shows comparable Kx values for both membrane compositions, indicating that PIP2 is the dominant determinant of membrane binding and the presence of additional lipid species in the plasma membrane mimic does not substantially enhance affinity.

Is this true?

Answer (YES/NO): NO